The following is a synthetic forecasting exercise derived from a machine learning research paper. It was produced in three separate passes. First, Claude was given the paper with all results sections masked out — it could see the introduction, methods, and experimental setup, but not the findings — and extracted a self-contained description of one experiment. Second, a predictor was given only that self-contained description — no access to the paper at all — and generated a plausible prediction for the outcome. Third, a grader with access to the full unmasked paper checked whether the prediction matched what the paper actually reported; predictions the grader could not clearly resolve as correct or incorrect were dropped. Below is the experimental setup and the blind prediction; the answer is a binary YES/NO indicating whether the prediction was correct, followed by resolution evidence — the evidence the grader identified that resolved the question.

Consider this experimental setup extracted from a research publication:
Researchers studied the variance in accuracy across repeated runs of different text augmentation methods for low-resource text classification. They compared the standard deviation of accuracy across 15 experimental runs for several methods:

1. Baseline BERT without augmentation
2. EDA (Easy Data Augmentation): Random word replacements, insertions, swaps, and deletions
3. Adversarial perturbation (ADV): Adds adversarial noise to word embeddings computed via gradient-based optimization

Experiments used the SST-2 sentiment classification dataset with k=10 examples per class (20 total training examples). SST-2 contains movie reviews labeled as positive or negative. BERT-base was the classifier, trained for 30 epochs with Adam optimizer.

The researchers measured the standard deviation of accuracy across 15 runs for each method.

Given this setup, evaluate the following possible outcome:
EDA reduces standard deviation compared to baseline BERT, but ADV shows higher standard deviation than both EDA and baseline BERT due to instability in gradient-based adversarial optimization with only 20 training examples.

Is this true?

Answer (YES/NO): NO